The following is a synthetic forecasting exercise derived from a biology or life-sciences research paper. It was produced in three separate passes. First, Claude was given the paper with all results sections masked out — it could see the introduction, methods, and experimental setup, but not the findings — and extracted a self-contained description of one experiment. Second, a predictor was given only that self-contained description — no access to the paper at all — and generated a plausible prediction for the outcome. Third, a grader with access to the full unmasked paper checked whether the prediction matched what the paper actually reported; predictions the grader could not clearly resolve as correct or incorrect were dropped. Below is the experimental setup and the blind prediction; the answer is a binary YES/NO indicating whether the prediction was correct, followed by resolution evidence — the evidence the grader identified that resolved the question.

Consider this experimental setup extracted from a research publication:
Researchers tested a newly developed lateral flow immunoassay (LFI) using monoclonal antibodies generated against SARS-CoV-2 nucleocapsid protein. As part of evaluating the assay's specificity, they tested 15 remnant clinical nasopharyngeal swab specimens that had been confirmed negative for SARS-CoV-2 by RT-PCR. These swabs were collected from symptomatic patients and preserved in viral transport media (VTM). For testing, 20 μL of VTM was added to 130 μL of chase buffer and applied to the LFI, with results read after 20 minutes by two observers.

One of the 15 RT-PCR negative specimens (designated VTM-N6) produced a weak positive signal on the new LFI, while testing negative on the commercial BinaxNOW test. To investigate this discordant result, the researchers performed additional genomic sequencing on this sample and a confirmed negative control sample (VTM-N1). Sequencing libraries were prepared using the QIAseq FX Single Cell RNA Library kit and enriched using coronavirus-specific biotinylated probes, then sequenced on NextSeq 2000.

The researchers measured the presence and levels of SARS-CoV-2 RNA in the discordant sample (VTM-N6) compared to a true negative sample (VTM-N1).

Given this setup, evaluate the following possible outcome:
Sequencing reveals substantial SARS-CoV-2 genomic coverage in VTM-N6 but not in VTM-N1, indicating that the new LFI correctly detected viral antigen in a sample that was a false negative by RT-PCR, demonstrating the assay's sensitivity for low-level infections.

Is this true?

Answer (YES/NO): YES